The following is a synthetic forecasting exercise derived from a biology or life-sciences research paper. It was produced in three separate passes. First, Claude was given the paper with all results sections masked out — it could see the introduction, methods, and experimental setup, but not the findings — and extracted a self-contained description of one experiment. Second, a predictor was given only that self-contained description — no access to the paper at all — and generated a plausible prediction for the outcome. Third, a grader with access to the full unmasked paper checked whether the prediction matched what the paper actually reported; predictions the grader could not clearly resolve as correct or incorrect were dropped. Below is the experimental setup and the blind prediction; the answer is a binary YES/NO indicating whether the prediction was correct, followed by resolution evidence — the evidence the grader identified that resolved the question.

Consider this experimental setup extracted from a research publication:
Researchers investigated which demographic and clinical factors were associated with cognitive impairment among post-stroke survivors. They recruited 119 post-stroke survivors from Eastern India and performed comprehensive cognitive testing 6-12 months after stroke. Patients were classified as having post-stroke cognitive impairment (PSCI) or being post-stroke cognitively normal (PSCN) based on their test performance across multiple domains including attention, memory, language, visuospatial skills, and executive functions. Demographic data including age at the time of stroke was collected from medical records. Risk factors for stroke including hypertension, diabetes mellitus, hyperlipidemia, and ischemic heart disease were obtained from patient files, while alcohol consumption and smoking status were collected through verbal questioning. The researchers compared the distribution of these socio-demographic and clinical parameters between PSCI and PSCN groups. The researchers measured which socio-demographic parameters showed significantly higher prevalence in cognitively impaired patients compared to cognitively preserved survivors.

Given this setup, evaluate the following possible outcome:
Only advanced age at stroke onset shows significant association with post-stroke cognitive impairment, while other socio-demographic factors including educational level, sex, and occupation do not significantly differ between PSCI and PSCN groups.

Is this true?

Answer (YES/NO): YES